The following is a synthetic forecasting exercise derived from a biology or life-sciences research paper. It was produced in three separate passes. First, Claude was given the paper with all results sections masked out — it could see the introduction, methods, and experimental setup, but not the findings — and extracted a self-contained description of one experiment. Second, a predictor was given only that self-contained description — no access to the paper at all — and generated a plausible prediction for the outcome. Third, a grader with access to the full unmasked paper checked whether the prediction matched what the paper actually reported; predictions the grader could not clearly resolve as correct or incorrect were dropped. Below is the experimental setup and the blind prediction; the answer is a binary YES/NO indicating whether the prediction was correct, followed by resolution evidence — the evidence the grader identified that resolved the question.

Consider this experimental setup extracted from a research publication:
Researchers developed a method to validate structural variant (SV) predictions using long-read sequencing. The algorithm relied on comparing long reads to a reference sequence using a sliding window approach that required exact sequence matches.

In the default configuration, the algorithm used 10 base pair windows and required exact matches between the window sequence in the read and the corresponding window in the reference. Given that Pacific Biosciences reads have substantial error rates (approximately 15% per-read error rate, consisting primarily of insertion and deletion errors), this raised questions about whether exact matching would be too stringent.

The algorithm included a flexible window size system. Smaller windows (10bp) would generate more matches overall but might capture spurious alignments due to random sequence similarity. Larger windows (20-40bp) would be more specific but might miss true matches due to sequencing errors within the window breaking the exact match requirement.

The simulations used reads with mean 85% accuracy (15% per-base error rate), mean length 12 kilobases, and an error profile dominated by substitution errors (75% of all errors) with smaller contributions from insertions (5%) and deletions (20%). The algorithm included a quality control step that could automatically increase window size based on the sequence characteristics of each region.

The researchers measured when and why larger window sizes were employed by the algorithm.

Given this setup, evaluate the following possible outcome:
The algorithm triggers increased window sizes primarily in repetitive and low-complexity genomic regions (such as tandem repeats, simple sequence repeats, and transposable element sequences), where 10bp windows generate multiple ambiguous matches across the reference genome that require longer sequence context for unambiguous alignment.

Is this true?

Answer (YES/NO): YES